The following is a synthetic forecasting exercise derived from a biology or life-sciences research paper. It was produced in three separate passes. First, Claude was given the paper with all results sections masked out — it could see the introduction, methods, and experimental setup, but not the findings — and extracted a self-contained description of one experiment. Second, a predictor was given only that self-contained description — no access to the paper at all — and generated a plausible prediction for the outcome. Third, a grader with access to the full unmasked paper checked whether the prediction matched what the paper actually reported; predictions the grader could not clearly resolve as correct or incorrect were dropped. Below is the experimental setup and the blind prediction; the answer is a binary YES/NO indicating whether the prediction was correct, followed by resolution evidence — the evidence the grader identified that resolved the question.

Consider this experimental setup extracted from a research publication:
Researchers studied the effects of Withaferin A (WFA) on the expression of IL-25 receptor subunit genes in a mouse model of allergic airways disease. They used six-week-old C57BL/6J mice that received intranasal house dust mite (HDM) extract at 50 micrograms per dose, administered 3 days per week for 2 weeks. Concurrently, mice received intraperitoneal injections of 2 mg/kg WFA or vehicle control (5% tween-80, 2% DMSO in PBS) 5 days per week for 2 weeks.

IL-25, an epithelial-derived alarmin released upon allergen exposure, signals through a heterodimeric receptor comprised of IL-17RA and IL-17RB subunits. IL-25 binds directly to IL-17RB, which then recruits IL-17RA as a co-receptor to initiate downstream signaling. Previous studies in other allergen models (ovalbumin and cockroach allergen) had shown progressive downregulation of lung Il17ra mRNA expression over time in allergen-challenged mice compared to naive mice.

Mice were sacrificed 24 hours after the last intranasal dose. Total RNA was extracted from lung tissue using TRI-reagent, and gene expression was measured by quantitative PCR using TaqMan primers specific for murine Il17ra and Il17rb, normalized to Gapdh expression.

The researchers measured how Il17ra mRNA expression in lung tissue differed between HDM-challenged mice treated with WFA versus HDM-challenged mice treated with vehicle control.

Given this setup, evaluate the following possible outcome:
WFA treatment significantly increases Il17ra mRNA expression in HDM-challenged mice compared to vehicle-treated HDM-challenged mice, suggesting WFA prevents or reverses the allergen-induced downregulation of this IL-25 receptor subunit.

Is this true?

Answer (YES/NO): YES